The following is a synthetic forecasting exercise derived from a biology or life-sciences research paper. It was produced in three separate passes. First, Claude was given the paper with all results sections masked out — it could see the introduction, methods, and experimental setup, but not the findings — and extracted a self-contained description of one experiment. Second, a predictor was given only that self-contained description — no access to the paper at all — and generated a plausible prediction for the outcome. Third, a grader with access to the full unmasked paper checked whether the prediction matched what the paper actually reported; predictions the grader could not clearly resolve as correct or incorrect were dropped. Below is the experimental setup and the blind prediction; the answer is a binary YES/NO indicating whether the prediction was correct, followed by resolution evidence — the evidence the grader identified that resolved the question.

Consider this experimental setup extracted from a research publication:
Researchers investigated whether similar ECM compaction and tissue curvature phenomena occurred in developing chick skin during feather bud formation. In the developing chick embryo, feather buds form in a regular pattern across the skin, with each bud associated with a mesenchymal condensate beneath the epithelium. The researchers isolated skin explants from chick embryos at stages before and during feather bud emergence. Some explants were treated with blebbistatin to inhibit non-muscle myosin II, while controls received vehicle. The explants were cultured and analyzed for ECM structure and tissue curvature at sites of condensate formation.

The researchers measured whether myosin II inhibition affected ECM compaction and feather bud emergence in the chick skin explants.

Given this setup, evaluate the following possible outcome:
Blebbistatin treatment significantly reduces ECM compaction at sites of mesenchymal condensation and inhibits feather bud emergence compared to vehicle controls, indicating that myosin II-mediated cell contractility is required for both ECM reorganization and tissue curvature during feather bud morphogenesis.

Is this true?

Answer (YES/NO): YES